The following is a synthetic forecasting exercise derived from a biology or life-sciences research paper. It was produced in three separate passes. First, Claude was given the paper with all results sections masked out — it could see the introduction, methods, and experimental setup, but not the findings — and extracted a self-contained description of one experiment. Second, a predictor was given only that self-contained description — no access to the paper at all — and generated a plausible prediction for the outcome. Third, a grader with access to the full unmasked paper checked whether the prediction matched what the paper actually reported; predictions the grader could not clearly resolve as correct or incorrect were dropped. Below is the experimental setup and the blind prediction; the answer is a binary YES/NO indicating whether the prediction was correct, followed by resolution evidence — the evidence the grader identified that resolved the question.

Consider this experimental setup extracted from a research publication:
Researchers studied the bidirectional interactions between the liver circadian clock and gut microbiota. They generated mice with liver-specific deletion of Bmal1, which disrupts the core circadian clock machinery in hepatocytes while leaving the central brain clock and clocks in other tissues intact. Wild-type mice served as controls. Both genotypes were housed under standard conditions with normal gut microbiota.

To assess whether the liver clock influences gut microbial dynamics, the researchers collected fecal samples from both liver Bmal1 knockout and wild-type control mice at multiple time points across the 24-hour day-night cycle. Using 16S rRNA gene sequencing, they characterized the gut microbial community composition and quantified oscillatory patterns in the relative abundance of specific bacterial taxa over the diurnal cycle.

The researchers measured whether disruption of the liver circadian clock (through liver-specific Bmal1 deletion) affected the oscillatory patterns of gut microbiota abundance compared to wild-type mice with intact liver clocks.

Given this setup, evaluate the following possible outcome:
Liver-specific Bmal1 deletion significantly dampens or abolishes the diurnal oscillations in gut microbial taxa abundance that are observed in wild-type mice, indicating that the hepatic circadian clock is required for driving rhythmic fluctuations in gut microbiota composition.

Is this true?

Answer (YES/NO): NO